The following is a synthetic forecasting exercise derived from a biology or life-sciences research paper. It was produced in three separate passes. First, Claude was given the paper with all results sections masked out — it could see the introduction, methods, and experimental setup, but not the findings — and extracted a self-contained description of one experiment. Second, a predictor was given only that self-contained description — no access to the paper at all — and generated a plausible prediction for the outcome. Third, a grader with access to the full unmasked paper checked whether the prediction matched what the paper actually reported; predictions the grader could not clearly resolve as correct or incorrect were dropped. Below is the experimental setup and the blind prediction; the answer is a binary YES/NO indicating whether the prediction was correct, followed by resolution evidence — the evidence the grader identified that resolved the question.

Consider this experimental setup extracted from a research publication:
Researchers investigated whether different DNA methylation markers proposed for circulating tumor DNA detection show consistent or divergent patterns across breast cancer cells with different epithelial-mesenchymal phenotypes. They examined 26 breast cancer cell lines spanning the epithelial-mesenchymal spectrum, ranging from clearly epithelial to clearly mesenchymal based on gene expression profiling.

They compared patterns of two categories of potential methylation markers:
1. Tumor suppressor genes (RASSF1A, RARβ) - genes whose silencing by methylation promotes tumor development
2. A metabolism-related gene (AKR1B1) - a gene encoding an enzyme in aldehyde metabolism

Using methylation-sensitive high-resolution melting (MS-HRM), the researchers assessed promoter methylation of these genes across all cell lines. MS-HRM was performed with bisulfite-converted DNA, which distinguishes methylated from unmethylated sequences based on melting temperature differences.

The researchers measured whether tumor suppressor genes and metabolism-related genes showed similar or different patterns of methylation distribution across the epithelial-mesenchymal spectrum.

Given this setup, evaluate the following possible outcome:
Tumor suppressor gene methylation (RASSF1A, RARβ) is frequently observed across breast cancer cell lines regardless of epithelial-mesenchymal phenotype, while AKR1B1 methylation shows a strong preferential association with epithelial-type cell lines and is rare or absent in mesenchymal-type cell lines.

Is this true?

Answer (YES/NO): YES